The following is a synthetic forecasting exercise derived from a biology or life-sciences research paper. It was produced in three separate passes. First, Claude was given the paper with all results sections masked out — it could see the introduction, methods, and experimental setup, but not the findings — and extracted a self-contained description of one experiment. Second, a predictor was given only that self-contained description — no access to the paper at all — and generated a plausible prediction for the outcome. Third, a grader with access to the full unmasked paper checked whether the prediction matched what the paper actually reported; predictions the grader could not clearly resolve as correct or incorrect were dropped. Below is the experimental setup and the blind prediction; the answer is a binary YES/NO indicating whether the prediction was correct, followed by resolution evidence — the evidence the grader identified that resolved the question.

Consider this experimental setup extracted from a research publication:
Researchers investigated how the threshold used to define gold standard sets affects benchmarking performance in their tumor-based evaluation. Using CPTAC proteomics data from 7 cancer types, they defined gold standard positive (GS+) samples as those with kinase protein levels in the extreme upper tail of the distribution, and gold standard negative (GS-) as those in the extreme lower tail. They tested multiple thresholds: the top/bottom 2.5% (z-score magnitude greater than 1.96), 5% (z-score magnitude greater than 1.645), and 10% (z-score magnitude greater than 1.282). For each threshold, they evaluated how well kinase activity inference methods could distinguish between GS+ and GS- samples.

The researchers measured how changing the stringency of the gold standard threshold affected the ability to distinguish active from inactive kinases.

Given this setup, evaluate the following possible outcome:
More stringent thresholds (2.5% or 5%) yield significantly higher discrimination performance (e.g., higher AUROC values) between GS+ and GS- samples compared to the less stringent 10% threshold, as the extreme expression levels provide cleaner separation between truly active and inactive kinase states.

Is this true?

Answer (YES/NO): NO